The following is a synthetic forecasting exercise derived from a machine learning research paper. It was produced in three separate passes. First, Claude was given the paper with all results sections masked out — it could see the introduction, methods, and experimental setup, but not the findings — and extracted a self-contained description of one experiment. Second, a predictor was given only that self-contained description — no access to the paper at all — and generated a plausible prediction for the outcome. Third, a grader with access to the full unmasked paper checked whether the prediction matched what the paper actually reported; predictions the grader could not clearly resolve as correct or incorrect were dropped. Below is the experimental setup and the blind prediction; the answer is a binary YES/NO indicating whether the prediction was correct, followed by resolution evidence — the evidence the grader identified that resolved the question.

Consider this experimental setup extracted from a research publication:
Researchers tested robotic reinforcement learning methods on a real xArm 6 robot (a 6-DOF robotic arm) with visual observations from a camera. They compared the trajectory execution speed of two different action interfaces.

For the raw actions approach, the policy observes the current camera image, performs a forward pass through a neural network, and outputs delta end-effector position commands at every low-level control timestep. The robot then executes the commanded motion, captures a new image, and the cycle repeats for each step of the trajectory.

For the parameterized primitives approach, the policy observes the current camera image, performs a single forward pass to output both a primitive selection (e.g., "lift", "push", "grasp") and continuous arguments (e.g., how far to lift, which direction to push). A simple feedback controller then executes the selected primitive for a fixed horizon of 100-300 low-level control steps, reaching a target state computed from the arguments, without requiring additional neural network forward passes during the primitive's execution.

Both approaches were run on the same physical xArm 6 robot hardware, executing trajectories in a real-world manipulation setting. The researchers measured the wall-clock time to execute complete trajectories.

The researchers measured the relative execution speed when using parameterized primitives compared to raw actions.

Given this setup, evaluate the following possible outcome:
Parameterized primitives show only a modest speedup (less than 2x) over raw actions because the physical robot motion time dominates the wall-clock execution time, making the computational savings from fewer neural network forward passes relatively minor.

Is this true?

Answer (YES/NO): NO